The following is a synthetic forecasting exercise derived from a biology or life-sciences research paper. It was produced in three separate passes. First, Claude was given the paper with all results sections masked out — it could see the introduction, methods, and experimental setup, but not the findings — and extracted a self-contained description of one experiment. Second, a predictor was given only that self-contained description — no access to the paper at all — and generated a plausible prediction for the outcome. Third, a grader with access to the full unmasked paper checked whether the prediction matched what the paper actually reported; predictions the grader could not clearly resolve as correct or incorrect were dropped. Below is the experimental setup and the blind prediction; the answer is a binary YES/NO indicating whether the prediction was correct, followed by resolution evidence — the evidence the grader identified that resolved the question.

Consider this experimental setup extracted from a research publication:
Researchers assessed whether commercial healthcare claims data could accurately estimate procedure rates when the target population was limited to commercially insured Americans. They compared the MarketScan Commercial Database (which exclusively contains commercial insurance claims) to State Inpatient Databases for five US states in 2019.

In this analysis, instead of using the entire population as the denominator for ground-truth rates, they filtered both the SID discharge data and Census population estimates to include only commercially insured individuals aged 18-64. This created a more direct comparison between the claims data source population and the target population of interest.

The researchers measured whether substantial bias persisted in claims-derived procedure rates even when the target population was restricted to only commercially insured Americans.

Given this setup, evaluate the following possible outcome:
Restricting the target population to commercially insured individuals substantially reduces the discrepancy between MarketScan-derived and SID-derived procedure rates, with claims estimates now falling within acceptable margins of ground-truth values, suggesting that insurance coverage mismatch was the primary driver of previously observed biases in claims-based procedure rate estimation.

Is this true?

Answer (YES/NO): YES